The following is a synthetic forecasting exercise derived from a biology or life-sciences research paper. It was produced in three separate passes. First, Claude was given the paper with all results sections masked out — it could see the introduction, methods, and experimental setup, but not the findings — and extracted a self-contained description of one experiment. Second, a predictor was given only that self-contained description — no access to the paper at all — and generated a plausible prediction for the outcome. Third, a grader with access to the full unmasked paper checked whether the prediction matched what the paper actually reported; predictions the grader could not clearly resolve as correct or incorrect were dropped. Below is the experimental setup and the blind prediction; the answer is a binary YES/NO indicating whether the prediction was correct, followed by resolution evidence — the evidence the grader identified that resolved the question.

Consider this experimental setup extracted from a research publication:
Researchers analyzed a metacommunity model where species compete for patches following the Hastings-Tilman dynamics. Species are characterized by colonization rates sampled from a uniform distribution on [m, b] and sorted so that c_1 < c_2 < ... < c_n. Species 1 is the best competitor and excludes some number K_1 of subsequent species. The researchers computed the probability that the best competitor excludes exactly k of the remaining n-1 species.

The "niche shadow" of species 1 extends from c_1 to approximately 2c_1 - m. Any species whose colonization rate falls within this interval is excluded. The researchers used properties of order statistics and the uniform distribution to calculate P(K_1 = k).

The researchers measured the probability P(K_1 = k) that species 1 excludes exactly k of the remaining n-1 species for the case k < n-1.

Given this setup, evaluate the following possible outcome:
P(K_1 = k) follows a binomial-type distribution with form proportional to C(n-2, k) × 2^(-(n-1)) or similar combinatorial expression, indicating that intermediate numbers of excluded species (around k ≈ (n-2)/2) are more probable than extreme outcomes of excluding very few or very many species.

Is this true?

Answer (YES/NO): NO